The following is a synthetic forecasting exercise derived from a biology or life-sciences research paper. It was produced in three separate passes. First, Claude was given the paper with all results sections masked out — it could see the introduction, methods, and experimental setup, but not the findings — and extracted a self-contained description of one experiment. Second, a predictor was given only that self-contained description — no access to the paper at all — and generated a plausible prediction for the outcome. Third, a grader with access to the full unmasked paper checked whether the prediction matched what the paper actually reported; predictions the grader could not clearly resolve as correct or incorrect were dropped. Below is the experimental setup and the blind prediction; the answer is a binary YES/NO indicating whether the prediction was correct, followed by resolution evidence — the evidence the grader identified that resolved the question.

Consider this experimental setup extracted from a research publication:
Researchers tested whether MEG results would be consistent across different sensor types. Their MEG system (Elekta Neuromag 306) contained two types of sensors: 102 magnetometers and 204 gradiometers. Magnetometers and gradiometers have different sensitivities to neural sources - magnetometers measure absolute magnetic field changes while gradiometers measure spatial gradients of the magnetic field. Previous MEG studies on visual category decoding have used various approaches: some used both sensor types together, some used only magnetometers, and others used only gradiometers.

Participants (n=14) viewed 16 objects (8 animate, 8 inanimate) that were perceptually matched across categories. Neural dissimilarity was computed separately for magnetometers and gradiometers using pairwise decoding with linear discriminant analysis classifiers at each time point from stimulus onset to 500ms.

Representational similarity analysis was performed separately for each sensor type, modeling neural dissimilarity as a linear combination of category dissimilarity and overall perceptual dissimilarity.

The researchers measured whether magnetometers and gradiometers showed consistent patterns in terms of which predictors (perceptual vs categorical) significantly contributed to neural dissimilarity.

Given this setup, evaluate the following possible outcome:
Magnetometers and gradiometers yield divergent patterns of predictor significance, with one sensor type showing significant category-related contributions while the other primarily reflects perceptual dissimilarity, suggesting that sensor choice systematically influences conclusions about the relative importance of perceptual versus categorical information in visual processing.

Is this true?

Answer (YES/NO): NO